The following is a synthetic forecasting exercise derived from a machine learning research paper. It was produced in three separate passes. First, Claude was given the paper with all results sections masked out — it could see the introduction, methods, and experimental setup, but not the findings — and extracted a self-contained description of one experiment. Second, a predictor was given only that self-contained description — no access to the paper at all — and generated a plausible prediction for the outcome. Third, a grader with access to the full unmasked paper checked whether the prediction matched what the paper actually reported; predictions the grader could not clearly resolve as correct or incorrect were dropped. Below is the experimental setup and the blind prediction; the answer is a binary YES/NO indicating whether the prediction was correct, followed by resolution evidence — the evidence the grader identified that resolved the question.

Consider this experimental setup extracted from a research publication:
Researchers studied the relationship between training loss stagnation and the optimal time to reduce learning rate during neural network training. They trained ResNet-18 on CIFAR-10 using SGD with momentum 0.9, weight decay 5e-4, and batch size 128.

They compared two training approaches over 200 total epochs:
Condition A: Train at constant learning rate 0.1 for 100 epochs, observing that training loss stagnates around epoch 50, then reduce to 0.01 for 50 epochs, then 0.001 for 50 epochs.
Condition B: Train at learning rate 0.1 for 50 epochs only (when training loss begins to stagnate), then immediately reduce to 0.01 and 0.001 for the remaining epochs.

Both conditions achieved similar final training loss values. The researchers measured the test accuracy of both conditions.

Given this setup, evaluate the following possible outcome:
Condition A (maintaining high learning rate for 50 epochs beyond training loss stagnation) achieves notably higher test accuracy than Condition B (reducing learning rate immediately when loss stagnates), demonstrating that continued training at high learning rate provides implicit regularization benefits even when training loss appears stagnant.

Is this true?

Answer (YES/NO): YES